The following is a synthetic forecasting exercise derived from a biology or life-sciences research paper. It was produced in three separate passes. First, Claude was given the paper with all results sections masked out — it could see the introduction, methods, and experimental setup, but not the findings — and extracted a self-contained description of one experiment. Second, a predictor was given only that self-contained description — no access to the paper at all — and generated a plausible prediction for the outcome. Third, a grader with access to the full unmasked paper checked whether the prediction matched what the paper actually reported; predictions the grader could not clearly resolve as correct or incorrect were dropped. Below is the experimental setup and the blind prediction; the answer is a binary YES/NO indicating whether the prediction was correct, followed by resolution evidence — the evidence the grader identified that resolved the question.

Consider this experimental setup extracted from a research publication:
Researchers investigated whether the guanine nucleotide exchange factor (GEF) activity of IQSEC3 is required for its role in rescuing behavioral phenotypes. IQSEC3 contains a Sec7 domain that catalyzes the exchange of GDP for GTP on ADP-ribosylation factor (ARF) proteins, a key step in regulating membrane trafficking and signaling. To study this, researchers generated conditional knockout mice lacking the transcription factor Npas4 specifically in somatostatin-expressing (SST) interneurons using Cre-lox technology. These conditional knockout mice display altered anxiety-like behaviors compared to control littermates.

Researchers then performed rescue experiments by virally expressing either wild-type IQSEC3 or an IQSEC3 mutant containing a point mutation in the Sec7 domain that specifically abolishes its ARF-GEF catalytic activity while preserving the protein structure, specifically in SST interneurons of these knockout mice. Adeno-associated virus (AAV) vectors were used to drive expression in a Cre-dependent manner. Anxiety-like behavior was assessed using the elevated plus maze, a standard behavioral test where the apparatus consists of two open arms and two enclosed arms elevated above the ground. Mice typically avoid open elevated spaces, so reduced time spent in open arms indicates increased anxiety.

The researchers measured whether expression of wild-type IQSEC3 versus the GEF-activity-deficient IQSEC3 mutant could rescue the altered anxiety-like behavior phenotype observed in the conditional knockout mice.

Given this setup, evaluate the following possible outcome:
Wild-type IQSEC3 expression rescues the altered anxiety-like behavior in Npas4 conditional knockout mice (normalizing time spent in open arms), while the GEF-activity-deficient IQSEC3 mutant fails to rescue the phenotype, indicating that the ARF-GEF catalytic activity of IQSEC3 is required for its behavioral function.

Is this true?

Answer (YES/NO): YES